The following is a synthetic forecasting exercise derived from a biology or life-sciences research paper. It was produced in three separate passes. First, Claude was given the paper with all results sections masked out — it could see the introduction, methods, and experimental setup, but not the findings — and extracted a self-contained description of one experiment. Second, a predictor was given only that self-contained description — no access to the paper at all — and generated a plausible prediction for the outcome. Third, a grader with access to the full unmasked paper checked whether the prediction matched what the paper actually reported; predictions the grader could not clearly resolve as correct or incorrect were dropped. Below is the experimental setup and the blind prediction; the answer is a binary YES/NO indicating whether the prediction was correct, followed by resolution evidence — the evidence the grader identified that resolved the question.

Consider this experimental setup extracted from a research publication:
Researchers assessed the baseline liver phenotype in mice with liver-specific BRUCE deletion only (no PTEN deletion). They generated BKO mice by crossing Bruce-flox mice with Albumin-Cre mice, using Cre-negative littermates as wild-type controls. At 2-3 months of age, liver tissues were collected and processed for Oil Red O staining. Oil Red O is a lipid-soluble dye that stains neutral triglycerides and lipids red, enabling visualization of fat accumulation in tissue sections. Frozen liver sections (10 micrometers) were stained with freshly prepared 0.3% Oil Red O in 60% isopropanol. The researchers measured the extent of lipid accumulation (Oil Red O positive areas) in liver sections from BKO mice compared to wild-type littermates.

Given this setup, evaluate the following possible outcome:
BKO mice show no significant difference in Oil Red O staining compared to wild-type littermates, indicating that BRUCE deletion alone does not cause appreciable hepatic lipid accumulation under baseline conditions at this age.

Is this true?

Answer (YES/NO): YES